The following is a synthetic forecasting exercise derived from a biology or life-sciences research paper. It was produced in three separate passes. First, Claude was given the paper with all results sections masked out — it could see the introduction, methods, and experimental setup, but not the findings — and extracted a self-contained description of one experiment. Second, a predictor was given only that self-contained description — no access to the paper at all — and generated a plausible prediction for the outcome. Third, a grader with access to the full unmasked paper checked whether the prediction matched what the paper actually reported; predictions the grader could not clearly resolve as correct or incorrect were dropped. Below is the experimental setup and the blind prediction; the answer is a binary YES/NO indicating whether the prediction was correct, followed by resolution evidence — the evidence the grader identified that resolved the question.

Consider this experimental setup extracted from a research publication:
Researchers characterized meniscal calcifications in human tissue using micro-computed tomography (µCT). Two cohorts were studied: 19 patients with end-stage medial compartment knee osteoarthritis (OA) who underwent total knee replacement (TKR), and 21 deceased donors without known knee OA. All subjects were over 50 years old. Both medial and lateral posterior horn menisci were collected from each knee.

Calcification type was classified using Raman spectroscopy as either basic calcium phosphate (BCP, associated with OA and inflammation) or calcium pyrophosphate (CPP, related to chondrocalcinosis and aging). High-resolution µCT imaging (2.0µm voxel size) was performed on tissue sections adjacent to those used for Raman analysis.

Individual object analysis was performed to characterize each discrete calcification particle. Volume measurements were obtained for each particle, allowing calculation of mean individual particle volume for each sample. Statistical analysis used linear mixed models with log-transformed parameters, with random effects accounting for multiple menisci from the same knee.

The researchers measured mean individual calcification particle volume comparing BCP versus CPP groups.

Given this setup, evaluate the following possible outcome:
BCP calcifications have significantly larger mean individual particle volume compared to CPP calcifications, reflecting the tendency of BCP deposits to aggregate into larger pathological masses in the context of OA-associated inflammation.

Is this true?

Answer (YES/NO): NO